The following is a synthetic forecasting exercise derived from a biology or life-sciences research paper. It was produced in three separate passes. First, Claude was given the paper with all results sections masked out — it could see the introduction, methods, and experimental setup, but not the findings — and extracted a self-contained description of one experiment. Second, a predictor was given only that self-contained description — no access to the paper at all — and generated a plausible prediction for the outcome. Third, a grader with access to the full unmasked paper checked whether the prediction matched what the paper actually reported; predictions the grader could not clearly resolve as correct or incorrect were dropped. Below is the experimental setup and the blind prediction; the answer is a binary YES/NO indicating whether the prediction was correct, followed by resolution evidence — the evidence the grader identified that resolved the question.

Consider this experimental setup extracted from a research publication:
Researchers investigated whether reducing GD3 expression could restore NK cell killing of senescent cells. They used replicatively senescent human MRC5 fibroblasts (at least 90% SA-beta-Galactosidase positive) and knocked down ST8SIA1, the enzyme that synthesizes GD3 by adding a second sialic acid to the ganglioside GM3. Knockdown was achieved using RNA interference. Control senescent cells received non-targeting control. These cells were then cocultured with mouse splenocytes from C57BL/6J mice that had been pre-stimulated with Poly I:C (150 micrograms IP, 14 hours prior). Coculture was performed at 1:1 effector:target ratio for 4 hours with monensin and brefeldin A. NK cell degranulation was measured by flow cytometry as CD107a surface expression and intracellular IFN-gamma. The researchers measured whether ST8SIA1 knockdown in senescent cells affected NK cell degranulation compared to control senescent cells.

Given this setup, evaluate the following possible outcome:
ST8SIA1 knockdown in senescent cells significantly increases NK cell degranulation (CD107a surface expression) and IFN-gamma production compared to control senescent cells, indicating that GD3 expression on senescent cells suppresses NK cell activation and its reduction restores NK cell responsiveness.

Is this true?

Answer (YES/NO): NO